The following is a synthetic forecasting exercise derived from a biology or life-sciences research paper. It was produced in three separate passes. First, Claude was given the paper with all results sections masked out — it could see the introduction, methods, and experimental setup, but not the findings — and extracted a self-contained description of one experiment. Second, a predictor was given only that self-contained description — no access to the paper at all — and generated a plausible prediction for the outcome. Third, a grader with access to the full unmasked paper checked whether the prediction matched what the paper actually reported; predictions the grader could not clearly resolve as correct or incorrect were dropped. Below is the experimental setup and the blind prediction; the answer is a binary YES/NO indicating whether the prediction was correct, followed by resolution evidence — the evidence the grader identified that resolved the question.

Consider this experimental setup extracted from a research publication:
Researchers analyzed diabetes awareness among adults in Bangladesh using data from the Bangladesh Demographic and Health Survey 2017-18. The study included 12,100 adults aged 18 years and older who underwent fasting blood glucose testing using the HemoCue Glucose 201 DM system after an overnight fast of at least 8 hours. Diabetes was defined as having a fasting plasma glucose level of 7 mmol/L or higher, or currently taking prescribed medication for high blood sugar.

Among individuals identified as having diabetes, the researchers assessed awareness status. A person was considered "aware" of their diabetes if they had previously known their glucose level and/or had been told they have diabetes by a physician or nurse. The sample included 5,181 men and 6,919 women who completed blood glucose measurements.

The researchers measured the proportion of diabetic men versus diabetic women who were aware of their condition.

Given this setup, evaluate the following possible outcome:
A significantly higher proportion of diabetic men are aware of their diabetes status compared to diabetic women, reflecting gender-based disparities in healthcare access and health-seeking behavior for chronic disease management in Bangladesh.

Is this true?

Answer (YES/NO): NO